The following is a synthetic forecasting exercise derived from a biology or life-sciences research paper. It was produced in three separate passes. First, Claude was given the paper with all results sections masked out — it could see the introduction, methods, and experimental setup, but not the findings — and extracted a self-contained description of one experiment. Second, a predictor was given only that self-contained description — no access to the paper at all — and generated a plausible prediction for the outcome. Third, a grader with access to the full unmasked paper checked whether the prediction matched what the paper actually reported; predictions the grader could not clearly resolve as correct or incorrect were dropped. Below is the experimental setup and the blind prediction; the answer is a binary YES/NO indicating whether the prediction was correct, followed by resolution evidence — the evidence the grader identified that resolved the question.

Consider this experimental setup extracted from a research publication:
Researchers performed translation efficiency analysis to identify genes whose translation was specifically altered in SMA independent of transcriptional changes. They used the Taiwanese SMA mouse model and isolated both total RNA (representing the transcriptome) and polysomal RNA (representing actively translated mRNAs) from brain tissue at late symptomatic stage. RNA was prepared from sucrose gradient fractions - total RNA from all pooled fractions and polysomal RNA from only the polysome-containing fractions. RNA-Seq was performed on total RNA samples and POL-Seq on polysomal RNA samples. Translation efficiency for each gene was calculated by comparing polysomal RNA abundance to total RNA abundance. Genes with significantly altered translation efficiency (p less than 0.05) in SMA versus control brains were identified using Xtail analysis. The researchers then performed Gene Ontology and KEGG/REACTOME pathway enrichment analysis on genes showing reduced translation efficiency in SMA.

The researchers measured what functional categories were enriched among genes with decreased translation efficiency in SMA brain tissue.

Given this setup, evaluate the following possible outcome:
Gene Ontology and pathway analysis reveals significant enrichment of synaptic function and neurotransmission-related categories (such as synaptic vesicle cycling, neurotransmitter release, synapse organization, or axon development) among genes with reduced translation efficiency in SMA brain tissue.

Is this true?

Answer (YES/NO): NO